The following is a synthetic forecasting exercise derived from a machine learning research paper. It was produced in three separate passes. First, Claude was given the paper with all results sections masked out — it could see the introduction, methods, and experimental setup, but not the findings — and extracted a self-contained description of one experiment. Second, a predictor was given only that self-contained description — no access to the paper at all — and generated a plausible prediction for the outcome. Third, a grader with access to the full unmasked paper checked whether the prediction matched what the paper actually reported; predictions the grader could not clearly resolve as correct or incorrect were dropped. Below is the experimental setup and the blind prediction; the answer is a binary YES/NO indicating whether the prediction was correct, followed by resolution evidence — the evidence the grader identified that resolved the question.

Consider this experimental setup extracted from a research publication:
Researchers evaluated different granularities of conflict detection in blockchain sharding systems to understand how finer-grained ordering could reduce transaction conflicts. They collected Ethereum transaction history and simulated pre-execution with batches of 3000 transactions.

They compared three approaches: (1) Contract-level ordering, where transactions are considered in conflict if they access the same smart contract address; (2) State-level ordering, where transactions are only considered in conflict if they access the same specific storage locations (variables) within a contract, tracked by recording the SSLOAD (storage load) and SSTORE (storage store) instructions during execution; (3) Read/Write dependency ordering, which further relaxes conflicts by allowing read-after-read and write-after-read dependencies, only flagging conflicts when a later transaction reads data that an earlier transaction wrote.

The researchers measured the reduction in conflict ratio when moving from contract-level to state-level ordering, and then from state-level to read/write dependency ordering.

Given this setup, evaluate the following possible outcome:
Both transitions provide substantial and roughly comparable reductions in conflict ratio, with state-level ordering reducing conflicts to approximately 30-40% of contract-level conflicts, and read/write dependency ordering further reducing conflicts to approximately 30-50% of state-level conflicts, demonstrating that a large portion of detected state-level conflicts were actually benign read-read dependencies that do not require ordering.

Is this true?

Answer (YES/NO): NO